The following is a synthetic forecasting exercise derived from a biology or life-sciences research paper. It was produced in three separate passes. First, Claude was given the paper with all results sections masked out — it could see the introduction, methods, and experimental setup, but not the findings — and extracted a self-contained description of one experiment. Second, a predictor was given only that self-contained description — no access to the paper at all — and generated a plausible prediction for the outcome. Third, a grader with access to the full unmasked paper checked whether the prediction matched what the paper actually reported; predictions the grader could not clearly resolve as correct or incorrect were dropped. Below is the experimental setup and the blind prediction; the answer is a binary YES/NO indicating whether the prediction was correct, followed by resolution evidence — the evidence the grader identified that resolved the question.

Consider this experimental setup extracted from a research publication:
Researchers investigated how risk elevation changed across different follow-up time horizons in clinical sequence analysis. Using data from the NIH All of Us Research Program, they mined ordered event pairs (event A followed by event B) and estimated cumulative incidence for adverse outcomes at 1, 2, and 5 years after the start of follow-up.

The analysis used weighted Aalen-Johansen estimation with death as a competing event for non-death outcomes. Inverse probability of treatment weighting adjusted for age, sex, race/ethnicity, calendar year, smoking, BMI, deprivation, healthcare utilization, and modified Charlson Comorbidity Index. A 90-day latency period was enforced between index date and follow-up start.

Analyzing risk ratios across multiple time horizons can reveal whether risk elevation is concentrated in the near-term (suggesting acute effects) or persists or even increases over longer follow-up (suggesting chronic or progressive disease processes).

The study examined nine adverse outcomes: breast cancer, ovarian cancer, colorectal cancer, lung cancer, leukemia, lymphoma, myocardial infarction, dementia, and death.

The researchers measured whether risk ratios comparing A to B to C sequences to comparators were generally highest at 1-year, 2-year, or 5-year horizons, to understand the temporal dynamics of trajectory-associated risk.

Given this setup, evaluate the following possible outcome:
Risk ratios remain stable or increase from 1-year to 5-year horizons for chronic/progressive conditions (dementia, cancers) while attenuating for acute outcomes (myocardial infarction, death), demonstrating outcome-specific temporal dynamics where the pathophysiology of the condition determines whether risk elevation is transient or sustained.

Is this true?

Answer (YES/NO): NO